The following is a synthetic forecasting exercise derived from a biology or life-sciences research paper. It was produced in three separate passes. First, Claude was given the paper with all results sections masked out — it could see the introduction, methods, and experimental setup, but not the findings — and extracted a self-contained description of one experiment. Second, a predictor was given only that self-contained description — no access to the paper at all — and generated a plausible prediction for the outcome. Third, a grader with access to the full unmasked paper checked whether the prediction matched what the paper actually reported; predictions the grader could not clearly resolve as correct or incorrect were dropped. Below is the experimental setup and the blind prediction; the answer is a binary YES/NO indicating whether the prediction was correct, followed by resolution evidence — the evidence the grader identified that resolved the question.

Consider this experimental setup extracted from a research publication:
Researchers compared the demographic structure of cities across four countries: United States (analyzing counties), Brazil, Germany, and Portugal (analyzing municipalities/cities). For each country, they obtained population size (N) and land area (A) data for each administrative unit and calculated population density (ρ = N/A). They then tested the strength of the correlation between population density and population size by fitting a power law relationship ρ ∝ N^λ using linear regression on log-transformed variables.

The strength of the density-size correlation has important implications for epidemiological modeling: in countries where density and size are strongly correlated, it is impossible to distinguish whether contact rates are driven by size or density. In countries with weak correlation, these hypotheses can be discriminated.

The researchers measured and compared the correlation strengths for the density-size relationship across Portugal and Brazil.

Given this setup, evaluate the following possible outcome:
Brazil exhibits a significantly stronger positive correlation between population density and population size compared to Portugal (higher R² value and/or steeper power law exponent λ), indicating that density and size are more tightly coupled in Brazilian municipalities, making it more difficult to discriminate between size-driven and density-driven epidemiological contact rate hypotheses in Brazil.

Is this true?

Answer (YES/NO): NO